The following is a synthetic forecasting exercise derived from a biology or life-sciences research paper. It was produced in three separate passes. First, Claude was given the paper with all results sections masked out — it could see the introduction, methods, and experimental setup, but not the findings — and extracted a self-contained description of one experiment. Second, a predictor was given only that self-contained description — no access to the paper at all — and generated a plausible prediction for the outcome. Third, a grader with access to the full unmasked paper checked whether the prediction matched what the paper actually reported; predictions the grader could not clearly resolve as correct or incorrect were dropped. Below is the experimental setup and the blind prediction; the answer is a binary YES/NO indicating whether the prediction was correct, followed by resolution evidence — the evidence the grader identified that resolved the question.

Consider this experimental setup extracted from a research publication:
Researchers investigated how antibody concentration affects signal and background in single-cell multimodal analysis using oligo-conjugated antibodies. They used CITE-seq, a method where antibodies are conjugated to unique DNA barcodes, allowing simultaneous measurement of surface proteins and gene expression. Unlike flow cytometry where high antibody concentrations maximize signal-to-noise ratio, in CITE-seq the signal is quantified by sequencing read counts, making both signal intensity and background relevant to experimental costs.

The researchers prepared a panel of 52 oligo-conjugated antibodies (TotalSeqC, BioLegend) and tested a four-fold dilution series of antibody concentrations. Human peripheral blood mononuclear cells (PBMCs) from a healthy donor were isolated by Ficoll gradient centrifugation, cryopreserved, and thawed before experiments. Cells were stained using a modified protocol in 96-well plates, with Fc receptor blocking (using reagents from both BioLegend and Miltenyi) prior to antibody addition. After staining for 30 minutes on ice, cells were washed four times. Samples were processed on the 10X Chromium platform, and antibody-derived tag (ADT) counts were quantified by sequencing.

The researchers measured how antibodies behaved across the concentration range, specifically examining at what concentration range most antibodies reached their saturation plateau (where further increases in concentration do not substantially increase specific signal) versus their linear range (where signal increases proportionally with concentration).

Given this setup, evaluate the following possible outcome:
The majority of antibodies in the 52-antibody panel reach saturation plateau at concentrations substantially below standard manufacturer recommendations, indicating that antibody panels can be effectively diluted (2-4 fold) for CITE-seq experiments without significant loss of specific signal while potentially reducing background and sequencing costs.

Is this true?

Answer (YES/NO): YES